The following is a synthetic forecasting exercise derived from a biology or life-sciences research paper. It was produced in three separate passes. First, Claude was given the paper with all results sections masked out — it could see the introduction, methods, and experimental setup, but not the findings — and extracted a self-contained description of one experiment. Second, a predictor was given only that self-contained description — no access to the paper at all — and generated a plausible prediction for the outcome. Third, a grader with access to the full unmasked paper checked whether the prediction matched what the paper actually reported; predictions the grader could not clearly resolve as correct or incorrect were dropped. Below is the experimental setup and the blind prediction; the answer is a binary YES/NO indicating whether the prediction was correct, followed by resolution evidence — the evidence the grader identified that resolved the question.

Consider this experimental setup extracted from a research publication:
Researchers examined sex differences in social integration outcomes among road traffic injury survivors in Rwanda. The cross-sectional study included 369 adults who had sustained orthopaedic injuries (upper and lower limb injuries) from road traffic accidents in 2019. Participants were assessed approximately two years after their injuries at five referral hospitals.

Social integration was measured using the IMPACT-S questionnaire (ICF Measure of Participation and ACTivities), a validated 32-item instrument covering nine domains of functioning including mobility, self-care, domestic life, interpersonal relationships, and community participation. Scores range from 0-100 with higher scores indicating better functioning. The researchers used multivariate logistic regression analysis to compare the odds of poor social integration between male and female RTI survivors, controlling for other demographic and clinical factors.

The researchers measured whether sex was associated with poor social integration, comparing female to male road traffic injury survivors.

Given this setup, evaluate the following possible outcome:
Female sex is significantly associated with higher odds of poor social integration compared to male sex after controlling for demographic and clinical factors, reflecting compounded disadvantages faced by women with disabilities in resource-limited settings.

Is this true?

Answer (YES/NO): YES